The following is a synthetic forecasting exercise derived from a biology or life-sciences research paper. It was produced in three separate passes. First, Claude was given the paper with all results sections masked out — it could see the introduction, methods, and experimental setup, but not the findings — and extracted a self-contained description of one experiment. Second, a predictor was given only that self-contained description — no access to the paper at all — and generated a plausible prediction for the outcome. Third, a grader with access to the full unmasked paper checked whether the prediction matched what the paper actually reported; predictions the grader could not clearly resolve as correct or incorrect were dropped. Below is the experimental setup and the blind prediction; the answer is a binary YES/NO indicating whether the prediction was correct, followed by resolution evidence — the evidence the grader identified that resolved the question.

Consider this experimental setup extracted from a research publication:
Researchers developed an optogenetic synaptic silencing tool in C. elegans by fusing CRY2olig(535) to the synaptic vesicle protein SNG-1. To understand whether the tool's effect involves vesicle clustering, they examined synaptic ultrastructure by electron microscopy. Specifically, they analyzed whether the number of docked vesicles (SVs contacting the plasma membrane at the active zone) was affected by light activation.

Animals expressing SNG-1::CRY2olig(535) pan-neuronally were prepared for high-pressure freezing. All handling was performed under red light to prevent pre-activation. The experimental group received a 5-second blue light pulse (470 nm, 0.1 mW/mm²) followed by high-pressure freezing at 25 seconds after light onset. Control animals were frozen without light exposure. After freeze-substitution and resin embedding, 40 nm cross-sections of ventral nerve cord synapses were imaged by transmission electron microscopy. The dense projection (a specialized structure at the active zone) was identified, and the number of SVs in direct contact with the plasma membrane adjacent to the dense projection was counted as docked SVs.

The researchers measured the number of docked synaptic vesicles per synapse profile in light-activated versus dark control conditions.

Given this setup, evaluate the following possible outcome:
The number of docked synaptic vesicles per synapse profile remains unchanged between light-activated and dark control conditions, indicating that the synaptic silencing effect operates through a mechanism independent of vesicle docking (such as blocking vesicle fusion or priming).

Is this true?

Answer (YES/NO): YES